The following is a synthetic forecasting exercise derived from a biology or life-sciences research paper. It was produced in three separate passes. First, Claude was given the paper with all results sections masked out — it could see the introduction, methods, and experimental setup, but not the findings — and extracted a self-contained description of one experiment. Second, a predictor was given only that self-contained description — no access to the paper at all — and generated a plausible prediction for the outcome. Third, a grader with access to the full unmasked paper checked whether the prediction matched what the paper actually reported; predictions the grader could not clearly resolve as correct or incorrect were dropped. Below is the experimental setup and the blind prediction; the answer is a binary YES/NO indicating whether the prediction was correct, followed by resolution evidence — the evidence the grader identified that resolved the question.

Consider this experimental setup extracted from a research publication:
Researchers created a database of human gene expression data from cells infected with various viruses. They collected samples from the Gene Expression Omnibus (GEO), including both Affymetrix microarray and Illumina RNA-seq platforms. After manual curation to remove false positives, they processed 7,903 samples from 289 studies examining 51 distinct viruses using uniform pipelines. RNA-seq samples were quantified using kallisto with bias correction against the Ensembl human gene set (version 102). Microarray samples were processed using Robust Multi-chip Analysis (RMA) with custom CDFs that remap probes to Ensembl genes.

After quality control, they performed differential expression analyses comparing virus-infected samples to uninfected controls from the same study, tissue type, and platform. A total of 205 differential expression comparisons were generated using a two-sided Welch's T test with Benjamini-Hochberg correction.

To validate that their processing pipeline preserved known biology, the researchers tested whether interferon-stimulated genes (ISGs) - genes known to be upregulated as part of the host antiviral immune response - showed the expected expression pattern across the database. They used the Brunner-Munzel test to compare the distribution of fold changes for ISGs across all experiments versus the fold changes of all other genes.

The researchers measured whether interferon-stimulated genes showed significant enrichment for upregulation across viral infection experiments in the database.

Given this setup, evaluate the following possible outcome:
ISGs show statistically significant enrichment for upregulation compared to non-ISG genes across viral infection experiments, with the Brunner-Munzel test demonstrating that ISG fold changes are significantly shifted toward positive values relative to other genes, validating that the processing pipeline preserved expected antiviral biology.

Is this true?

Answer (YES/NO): YES